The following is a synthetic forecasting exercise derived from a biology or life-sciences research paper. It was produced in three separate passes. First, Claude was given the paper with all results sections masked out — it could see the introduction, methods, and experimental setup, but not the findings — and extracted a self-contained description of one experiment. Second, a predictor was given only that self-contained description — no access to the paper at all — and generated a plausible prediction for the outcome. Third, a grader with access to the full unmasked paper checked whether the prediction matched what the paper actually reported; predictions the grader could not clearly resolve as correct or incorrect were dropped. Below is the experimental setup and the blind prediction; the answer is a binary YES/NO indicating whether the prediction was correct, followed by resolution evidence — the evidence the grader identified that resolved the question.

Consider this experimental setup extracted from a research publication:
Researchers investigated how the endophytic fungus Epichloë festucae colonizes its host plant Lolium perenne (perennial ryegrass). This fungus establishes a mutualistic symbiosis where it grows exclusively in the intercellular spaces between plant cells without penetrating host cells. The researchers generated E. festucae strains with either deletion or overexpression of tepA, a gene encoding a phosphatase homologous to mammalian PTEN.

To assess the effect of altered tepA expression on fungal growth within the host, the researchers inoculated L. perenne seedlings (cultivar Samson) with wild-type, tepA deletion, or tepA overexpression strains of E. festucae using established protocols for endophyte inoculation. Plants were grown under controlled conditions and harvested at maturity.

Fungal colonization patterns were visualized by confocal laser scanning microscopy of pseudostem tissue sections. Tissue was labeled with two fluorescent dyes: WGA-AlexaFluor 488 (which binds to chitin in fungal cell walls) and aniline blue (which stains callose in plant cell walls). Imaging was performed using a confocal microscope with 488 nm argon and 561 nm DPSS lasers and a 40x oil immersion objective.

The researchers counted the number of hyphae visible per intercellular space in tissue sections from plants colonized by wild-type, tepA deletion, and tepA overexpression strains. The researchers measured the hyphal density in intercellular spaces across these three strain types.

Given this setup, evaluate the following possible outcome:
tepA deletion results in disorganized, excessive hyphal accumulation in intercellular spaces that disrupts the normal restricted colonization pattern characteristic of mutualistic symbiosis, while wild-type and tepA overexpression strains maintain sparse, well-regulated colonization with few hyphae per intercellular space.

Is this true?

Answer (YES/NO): NO